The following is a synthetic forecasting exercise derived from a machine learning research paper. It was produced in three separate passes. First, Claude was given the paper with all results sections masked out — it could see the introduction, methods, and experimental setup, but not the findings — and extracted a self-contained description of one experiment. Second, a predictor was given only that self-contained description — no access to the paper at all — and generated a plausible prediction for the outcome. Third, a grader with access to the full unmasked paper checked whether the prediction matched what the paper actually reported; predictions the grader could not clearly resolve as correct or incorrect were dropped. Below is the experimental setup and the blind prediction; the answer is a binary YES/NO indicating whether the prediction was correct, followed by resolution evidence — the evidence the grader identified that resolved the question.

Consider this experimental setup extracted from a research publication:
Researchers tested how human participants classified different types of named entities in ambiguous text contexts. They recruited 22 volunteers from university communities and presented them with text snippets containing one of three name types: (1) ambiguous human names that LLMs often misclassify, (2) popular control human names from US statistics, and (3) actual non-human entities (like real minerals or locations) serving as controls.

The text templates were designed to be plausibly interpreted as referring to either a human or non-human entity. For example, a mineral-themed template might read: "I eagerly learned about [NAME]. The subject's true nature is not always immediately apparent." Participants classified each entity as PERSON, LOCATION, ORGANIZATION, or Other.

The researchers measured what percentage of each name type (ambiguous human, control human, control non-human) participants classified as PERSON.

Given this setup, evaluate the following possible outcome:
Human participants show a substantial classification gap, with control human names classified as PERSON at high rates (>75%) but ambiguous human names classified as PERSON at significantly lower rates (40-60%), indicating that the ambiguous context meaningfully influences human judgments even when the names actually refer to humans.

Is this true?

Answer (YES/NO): YES